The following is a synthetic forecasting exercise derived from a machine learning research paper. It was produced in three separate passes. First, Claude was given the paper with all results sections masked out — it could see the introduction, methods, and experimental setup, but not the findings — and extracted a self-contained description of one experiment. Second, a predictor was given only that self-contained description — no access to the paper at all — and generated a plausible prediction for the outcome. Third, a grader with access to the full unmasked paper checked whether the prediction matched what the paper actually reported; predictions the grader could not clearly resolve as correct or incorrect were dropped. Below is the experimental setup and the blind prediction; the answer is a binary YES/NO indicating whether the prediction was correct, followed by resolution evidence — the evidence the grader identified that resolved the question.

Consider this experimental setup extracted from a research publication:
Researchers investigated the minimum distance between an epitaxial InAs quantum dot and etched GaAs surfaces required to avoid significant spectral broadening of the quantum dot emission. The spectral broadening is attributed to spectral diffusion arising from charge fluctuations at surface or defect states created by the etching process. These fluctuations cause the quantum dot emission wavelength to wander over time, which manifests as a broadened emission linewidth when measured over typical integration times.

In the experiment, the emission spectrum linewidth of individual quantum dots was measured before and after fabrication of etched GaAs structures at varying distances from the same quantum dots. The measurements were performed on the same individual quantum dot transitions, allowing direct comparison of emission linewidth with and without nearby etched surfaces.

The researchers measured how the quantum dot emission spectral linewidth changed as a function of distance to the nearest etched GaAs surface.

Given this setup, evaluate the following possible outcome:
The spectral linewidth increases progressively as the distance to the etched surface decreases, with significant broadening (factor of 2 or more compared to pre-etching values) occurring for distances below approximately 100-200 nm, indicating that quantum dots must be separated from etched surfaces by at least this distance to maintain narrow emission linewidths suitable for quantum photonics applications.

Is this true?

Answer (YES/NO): NO